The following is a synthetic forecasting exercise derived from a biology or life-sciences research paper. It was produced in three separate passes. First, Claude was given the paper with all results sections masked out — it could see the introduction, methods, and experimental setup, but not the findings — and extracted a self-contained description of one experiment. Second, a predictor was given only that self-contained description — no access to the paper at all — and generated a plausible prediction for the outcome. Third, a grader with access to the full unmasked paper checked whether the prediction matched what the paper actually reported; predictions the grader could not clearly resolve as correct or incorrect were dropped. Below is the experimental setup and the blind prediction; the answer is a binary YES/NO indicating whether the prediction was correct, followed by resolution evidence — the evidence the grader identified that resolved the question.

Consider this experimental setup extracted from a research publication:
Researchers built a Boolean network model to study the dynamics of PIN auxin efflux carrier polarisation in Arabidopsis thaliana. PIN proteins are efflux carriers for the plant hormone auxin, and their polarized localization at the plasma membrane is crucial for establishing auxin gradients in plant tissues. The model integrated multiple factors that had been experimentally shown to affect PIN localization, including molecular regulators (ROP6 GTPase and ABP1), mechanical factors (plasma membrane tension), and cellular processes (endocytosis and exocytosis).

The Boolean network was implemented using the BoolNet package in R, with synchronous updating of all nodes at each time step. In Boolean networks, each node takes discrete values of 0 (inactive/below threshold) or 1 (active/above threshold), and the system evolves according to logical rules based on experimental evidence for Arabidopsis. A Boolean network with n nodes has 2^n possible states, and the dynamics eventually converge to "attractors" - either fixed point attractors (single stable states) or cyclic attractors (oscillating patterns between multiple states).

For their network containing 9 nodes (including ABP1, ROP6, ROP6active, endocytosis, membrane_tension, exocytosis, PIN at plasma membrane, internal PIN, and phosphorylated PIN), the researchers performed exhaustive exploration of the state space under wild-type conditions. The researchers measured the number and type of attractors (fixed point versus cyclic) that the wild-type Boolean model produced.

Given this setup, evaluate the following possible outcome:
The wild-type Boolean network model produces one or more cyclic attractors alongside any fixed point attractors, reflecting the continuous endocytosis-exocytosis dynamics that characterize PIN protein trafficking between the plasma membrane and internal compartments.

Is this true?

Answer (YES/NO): YES